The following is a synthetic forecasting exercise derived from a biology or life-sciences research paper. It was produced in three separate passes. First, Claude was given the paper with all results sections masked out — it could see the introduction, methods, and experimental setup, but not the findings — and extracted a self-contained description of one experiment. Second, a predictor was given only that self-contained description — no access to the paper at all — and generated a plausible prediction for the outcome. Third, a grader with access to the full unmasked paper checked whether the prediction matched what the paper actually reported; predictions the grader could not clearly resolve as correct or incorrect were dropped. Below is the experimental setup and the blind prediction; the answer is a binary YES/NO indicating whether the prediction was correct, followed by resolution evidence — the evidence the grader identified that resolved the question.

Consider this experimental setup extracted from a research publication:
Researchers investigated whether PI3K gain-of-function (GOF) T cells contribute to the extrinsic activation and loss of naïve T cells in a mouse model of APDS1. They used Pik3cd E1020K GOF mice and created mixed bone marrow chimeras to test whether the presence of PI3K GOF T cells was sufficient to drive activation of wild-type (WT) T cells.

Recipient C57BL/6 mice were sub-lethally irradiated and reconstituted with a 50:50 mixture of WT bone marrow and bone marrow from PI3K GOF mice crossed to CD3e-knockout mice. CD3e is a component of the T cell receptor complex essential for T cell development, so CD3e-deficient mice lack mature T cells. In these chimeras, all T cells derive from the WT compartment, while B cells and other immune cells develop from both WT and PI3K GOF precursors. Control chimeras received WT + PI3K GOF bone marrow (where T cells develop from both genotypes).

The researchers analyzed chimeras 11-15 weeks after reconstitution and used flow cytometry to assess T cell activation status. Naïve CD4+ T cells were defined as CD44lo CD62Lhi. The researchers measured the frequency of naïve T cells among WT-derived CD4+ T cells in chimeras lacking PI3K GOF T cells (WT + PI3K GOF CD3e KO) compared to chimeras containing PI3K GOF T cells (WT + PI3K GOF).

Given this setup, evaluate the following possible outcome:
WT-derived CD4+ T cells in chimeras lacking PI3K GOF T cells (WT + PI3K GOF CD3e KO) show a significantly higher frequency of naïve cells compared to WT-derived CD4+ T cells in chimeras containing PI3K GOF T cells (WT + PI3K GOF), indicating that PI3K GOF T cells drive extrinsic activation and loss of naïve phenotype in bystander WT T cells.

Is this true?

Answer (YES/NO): YES